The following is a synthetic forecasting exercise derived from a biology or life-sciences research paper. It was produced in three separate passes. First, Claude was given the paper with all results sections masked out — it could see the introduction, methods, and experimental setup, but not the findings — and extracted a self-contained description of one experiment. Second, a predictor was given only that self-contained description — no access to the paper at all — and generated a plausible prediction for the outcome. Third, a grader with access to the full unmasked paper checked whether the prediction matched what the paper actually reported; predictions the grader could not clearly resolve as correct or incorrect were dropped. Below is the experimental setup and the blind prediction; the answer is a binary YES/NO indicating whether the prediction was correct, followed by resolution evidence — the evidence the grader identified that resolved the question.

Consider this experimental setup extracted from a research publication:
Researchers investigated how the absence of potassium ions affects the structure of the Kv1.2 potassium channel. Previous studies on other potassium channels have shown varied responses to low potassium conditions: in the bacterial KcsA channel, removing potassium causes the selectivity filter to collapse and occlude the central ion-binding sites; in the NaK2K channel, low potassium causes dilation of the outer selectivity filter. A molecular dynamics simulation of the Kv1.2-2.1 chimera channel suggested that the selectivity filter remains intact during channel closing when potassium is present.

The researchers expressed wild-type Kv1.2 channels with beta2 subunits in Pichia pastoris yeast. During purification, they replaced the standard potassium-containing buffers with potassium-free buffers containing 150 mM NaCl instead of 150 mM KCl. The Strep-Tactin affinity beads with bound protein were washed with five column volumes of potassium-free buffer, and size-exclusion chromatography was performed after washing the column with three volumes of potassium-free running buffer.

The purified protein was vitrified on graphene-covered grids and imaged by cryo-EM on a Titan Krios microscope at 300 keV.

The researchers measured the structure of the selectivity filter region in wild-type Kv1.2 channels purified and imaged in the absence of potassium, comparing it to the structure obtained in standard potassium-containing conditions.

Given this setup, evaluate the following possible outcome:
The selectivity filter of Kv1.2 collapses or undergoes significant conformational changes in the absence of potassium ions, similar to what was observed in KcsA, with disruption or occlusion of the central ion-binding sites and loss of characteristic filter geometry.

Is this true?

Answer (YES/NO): NO